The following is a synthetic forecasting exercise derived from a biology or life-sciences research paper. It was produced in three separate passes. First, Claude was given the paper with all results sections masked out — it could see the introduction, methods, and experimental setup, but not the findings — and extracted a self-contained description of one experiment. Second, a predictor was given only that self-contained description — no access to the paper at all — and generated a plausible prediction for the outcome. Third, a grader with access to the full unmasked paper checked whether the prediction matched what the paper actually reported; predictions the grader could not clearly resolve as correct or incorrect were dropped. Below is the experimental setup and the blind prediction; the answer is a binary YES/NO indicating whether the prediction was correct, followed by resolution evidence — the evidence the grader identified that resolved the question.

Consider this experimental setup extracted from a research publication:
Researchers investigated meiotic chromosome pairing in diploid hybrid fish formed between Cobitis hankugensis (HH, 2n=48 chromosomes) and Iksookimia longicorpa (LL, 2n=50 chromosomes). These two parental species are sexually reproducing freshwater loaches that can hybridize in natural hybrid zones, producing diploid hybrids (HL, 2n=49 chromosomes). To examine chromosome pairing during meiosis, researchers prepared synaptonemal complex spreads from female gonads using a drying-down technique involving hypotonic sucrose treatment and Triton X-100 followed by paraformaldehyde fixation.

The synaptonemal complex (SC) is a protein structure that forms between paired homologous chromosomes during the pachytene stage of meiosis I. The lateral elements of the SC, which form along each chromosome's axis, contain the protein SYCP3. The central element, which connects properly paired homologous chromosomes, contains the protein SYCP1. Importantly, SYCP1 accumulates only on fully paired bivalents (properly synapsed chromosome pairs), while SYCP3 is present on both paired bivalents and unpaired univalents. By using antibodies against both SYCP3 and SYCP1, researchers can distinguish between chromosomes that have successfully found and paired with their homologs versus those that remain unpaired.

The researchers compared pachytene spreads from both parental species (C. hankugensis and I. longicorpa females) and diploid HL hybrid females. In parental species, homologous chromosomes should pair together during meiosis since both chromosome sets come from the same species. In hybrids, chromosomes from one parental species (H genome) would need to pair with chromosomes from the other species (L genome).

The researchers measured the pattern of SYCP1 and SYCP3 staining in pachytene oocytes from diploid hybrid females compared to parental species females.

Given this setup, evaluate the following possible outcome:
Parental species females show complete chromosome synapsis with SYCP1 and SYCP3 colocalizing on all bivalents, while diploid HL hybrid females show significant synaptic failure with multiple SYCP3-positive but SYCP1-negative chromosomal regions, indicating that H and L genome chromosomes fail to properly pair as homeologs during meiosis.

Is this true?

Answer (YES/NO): YES